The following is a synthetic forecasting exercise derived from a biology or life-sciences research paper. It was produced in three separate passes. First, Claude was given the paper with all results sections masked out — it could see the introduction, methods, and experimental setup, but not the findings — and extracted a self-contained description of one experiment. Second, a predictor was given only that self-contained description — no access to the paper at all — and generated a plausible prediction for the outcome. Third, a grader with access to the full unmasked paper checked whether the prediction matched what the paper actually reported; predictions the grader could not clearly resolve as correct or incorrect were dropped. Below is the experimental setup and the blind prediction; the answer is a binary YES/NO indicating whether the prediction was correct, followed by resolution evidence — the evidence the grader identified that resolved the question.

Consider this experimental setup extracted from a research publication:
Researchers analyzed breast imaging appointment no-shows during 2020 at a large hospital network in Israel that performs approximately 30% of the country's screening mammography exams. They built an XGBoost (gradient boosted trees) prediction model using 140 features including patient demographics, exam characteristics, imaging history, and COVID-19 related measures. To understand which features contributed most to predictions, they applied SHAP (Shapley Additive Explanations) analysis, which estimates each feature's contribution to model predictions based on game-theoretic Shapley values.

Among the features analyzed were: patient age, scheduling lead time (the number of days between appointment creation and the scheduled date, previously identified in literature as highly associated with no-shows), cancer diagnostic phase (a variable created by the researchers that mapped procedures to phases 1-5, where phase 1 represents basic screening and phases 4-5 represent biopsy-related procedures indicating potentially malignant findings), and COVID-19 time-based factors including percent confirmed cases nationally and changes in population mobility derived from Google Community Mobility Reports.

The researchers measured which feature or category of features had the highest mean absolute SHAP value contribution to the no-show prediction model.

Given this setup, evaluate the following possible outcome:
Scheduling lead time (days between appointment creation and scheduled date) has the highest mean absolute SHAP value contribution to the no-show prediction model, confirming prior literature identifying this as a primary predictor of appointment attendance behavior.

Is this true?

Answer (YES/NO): NO